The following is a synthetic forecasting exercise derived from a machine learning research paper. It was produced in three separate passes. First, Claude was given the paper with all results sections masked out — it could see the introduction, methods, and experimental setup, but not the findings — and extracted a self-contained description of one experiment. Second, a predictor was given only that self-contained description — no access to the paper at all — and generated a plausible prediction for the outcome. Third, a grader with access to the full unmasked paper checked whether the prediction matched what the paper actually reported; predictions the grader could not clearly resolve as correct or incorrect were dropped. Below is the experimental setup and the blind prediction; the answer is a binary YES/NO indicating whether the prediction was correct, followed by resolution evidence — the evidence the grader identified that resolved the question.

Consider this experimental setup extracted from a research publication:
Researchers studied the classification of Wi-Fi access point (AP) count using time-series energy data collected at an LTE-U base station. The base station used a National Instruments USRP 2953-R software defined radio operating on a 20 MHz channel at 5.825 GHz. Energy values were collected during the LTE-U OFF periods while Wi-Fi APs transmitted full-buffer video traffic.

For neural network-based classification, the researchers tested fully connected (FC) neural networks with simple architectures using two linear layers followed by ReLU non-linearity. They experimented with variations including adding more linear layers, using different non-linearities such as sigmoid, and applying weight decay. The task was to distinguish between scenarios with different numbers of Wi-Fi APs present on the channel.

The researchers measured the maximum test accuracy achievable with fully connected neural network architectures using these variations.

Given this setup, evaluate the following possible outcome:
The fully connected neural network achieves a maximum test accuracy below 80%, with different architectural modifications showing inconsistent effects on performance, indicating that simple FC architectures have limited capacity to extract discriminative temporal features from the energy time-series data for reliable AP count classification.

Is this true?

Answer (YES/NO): NO